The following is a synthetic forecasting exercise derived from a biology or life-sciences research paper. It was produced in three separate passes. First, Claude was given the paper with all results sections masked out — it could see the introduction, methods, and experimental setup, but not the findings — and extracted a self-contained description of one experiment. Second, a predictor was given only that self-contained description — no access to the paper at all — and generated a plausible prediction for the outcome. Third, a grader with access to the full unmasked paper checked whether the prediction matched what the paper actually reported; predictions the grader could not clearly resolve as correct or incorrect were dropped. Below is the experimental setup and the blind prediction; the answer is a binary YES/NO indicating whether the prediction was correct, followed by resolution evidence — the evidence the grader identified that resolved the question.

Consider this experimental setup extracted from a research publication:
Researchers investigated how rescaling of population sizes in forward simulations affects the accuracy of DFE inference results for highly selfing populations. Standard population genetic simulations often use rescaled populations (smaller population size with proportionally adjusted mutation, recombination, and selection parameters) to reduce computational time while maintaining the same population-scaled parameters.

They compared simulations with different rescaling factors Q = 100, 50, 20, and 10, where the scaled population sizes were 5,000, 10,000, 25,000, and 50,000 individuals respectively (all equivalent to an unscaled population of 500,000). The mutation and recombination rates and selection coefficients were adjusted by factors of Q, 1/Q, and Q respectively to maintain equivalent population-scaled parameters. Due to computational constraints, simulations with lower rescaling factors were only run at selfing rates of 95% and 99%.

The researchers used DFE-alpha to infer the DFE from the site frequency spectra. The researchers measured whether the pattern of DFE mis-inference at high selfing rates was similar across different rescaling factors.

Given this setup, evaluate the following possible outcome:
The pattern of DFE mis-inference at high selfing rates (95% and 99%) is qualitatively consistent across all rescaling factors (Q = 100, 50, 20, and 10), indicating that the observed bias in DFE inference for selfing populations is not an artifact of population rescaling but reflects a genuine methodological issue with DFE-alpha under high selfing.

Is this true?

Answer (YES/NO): NO